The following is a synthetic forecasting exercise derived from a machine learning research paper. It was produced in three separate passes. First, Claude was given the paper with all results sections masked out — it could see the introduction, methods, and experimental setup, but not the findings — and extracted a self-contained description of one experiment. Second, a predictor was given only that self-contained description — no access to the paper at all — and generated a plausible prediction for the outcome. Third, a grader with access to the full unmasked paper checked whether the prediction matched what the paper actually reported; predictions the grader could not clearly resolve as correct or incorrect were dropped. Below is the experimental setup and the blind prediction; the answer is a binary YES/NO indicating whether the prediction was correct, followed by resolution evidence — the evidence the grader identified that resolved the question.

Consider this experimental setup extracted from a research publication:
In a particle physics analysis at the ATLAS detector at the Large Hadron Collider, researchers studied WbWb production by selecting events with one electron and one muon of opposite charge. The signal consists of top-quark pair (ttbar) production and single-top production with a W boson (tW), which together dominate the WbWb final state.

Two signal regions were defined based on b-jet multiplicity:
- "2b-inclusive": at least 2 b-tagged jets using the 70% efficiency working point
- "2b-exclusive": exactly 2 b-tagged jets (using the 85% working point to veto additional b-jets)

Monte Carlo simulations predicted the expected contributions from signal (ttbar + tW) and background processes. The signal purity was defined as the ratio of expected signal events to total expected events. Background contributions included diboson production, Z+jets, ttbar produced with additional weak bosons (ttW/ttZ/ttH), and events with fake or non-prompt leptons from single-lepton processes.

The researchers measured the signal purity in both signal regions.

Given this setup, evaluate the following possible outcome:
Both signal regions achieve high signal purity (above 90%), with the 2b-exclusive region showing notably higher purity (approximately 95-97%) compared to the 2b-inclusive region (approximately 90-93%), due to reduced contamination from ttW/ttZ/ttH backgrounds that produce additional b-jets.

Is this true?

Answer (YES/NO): NO